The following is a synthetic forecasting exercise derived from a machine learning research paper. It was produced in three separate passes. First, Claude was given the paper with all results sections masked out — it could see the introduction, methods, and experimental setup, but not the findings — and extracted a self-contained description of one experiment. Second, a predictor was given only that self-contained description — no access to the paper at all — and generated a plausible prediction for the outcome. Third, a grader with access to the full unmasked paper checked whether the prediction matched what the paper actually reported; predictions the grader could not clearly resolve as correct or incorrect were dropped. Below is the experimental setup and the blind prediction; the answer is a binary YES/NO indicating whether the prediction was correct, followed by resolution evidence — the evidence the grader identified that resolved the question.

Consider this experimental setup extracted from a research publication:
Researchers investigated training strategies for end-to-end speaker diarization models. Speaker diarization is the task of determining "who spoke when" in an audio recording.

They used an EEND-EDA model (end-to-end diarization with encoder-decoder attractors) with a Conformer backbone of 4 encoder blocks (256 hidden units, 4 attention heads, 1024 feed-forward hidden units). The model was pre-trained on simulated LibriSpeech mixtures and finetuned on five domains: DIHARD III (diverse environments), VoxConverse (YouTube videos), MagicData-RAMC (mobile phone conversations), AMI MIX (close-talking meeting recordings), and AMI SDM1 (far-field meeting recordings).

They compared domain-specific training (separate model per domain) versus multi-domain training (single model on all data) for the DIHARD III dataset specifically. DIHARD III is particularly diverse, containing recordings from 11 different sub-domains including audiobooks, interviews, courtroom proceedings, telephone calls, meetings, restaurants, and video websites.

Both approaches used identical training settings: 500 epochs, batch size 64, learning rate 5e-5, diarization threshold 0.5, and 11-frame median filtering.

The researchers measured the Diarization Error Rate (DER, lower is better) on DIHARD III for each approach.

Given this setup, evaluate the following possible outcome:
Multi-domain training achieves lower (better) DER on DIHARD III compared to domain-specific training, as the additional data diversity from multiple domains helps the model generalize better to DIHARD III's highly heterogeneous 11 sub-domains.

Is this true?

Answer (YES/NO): NO